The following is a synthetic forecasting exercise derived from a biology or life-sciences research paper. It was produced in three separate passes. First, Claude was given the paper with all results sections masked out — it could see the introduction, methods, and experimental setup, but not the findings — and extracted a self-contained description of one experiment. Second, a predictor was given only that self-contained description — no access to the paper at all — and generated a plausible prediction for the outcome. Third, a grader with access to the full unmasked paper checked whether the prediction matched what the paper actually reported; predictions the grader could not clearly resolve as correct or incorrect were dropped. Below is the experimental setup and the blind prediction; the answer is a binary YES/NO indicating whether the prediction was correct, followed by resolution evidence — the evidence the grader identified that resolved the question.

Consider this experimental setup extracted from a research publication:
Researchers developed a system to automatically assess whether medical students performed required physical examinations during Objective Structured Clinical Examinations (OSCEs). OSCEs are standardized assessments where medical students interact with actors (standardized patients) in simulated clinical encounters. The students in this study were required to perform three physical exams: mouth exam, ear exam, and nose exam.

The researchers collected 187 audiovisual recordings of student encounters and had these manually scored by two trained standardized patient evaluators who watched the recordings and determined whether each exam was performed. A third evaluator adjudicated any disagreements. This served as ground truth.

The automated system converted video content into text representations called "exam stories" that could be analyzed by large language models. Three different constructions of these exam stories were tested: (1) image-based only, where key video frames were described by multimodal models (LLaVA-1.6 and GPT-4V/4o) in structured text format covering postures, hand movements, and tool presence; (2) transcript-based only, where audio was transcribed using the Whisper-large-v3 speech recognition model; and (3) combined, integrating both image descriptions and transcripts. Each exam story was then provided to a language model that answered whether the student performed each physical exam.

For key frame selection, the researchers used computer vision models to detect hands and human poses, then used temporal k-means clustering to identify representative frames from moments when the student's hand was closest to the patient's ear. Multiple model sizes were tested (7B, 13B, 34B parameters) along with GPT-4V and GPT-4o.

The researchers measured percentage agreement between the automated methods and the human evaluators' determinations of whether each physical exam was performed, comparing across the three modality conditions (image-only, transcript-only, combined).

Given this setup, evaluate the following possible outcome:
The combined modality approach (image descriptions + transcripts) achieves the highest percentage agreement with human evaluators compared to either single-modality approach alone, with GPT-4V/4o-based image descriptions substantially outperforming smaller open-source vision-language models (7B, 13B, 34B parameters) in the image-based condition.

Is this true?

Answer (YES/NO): NO